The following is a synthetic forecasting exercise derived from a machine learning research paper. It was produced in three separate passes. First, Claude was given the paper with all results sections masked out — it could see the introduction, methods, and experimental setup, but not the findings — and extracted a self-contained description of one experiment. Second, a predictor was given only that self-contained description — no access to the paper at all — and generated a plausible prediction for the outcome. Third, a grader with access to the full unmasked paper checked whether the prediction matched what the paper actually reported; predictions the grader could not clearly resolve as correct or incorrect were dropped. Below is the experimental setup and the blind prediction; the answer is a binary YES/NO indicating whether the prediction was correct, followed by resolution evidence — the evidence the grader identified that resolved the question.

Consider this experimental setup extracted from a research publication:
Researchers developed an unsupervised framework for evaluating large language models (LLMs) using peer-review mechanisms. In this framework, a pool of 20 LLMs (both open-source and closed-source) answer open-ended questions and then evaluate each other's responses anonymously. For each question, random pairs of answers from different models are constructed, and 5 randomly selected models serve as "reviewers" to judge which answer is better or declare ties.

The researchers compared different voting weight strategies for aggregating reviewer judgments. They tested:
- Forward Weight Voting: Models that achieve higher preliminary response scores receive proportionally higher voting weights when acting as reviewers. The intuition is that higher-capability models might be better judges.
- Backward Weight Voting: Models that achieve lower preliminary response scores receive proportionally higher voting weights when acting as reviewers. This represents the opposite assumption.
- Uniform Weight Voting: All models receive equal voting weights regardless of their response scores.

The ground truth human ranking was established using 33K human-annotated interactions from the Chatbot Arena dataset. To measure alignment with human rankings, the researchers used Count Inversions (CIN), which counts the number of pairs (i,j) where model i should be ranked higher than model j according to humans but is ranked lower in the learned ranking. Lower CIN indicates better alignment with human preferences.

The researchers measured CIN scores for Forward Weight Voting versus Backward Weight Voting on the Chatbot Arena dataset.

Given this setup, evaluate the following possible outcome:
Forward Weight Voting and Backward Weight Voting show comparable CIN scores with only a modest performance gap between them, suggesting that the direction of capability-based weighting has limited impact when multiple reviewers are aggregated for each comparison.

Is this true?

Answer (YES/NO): NO